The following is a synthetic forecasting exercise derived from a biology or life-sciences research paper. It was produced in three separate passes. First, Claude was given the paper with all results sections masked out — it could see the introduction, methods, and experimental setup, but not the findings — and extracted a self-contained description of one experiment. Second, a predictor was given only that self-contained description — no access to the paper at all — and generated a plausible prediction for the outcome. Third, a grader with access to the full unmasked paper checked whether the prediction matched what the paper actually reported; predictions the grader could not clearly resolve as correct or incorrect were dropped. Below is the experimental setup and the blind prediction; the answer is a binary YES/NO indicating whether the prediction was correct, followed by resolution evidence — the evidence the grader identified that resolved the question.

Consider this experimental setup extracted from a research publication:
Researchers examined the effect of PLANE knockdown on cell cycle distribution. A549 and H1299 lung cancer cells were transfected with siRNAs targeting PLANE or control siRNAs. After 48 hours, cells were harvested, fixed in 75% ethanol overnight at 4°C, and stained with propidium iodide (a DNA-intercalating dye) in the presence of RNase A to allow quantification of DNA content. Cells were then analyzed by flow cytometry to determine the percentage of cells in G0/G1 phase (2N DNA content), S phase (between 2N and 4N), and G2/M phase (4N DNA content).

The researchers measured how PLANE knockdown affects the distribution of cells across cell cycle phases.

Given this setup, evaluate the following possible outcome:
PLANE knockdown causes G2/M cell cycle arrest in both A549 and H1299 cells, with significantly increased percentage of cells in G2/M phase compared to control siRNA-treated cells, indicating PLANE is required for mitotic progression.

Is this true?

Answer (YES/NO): NO